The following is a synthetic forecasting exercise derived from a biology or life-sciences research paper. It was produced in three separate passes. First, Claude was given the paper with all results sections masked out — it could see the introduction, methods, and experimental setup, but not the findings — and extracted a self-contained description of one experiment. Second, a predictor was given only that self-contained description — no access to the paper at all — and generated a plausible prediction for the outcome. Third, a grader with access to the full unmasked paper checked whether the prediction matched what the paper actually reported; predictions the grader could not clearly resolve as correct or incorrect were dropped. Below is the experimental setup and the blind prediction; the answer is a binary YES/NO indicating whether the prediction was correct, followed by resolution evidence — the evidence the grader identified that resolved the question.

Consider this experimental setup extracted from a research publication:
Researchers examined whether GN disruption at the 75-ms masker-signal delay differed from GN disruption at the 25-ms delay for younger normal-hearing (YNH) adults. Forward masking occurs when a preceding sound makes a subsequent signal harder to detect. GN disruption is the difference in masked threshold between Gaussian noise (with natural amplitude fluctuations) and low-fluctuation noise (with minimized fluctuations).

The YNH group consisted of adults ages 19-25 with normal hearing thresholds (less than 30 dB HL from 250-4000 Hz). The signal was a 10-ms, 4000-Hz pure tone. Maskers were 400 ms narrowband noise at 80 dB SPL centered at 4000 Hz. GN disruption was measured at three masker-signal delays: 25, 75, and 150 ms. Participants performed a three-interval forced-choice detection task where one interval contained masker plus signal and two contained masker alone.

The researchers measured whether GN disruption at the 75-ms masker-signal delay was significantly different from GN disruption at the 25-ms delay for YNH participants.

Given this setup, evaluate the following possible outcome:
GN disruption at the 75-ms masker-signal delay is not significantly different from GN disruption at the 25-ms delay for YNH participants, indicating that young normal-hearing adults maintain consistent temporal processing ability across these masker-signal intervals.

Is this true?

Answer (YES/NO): YES